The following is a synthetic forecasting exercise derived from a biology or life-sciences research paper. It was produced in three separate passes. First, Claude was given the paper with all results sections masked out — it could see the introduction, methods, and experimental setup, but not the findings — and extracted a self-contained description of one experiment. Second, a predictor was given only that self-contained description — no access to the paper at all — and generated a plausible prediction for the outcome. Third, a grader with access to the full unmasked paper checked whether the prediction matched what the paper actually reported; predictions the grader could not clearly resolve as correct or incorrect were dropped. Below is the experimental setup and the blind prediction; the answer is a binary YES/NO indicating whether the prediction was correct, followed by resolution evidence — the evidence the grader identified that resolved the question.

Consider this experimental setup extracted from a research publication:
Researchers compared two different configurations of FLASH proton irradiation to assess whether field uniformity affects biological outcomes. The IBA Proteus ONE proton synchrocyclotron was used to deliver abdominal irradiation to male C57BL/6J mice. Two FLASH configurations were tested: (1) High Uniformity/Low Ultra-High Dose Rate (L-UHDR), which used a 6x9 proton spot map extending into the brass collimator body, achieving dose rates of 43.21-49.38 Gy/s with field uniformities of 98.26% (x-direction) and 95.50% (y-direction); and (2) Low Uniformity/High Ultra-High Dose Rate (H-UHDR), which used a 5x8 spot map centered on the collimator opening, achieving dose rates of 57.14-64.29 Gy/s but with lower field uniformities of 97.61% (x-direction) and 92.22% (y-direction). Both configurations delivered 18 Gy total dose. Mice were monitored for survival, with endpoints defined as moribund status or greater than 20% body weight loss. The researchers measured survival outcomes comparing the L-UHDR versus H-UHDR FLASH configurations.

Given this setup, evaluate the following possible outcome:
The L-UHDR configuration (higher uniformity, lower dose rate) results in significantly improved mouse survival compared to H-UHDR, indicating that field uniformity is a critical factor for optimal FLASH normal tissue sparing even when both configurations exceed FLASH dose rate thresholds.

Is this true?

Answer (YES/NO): NO